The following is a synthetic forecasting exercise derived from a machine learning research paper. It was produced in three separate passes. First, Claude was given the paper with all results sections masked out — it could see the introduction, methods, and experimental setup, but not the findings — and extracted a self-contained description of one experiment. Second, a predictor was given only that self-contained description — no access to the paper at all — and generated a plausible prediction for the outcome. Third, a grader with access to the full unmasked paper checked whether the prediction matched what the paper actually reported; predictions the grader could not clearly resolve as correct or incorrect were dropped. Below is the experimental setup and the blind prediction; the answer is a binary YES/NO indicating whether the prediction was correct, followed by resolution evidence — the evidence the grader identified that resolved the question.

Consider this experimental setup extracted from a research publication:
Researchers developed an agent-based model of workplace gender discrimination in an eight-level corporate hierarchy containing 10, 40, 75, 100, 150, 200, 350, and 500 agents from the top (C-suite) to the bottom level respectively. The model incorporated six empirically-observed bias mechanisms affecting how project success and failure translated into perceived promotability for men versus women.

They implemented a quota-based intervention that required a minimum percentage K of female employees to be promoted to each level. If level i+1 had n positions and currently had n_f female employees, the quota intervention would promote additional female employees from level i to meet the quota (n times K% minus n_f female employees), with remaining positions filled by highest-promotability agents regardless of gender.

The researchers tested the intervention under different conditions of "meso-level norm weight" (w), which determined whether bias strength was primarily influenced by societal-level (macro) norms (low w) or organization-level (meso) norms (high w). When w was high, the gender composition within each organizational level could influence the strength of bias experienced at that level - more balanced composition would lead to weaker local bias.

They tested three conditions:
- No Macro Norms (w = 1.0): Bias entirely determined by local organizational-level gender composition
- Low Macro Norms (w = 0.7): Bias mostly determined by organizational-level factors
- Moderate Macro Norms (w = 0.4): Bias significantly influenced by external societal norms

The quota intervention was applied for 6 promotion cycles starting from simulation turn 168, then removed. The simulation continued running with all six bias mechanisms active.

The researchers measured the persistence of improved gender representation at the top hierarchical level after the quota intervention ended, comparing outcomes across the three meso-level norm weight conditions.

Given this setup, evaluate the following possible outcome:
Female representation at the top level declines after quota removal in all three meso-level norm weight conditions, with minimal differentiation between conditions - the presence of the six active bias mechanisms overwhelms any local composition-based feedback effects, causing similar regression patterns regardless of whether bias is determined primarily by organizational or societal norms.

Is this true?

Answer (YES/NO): NO